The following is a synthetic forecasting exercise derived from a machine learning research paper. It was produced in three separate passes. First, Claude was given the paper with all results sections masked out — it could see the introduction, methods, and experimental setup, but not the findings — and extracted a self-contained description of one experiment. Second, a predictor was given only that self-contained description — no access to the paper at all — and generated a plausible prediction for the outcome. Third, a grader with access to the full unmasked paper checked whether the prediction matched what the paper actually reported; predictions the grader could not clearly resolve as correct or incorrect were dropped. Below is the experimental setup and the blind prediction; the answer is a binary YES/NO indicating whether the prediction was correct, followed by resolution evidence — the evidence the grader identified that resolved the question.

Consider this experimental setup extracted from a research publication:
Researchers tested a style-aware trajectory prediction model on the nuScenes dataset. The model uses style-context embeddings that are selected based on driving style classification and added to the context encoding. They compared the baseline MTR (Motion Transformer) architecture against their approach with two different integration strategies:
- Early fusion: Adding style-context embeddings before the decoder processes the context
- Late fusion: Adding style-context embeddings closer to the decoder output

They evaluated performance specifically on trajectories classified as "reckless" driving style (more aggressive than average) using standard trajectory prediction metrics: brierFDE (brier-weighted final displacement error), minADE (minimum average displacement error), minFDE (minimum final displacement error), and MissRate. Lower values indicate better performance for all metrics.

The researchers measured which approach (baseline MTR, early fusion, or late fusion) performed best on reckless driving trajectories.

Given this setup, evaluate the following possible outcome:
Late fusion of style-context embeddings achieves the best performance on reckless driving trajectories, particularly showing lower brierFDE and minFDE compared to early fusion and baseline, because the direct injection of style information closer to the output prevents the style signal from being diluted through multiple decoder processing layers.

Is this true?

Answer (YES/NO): NO